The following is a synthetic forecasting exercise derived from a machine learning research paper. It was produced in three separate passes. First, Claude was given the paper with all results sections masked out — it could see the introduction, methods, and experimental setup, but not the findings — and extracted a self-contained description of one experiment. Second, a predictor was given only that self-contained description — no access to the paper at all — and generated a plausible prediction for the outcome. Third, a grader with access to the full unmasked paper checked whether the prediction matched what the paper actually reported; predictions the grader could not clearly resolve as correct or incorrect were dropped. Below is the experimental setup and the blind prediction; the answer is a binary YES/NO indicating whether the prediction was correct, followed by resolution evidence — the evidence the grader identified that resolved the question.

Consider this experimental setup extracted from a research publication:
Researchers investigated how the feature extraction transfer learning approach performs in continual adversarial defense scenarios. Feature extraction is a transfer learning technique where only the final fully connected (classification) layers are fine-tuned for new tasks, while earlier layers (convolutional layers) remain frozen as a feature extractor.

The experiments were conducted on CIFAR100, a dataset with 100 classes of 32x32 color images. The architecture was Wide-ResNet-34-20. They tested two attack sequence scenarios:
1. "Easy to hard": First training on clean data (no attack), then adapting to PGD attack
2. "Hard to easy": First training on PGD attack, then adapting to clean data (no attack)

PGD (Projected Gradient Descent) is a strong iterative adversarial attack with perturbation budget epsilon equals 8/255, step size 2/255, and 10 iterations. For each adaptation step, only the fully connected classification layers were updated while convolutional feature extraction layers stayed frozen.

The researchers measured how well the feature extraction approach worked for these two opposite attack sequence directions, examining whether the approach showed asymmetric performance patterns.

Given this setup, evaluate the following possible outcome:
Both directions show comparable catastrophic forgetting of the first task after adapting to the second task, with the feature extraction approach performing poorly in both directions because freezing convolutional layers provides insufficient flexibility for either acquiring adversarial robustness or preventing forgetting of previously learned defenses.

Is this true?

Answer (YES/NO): NO